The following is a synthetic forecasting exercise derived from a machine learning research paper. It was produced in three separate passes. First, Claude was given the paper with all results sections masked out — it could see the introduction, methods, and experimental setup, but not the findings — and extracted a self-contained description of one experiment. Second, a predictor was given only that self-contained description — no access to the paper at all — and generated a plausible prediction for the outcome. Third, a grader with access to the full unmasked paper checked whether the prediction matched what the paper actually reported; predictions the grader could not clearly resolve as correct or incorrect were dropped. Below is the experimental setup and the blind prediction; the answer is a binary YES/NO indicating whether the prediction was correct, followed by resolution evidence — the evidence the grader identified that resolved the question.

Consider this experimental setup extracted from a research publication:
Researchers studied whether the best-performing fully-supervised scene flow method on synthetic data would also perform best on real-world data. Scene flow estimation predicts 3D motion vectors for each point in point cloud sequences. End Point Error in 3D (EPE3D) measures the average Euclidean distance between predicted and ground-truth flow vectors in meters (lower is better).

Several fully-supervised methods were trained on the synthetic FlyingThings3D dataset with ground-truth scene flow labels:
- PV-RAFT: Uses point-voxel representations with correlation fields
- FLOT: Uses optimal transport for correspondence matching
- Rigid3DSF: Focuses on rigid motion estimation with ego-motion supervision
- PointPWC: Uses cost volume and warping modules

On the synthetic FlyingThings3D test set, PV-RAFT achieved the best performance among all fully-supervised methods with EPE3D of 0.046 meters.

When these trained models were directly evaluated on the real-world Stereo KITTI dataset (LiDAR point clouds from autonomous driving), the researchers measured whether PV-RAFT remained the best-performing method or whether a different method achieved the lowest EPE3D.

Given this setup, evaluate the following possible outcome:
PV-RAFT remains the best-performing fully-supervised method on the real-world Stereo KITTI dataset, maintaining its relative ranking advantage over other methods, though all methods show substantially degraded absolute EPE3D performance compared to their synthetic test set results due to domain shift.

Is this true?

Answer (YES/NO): NO